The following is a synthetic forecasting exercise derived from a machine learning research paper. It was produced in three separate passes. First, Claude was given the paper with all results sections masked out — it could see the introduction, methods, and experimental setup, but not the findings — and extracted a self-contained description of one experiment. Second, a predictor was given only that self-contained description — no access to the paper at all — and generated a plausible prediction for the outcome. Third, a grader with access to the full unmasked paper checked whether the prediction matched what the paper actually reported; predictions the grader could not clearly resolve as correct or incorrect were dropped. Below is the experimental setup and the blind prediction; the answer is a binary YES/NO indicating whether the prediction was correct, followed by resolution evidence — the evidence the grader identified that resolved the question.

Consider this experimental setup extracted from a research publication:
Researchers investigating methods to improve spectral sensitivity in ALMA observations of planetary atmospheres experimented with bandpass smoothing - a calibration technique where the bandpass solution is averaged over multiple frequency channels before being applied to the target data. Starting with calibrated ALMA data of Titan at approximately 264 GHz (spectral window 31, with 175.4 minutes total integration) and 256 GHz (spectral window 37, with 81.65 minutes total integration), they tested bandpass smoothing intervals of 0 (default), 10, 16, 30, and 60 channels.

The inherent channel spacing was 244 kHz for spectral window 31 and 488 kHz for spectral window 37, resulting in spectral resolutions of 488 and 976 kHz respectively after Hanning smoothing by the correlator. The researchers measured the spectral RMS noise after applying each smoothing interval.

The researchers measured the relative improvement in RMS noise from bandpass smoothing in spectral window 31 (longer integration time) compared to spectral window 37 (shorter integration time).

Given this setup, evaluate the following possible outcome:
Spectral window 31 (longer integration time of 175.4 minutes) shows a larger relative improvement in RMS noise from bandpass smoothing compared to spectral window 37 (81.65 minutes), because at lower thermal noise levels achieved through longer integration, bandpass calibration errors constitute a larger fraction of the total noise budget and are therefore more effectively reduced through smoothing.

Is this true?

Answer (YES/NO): YES